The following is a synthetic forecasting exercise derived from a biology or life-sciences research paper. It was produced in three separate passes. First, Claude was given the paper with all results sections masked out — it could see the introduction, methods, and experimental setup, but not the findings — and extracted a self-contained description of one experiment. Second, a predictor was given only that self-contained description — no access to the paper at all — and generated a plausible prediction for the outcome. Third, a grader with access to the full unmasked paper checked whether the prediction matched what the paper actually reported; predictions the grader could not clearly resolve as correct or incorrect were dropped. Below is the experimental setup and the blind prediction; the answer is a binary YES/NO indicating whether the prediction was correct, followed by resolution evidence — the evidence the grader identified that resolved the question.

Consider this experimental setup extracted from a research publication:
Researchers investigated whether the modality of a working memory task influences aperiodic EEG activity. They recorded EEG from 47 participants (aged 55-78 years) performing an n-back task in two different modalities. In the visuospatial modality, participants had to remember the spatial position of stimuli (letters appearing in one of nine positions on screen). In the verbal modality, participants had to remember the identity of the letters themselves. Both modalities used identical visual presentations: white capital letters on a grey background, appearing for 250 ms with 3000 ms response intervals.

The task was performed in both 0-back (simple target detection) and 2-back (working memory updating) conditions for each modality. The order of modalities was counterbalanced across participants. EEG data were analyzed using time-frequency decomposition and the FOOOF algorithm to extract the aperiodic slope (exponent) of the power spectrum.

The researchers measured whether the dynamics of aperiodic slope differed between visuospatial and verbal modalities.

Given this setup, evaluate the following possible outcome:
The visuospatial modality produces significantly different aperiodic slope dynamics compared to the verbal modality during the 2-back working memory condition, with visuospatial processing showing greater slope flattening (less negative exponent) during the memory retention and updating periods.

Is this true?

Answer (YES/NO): NO